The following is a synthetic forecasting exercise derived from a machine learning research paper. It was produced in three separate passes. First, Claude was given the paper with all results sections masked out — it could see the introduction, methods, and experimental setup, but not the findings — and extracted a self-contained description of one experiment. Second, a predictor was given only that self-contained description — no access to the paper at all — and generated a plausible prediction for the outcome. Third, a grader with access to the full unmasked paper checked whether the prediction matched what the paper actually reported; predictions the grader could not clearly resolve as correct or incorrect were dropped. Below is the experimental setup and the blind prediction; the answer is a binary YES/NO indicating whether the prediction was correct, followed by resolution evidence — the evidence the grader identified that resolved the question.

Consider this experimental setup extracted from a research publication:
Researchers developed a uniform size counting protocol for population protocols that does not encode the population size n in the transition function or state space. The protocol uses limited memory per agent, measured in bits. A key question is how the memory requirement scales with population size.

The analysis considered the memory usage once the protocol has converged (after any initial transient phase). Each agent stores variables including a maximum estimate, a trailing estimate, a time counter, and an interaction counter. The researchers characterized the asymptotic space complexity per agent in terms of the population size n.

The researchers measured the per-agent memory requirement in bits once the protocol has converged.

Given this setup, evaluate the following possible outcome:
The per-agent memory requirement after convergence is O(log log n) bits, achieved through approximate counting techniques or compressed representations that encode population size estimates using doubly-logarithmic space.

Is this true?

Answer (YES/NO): YES